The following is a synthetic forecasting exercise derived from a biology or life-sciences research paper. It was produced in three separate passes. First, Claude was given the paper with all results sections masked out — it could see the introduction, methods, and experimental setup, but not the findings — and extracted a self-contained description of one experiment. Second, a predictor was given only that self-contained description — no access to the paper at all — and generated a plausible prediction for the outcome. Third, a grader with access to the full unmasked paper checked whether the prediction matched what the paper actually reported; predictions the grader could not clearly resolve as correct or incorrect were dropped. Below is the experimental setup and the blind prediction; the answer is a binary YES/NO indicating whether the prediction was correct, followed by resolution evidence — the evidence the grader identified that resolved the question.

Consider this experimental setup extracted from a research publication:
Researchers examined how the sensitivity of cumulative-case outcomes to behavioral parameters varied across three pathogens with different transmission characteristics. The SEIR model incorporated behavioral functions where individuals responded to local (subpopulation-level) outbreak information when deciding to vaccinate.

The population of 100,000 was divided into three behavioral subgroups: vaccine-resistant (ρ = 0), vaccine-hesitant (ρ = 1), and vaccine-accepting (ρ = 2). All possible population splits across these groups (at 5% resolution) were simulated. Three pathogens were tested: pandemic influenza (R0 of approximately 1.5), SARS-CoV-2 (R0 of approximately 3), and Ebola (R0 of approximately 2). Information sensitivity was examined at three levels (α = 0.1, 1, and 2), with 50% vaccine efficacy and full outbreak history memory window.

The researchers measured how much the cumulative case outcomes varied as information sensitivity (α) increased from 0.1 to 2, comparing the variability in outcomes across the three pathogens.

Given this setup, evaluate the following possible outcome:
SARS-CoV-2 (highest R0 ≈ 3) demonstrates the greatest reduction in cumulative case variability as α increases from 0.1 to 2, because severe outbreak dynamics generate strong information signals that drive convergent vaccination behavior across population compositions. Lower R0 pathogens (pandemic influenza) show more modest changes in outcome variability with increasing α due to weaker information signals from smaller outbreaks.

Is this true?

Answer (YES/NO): NO